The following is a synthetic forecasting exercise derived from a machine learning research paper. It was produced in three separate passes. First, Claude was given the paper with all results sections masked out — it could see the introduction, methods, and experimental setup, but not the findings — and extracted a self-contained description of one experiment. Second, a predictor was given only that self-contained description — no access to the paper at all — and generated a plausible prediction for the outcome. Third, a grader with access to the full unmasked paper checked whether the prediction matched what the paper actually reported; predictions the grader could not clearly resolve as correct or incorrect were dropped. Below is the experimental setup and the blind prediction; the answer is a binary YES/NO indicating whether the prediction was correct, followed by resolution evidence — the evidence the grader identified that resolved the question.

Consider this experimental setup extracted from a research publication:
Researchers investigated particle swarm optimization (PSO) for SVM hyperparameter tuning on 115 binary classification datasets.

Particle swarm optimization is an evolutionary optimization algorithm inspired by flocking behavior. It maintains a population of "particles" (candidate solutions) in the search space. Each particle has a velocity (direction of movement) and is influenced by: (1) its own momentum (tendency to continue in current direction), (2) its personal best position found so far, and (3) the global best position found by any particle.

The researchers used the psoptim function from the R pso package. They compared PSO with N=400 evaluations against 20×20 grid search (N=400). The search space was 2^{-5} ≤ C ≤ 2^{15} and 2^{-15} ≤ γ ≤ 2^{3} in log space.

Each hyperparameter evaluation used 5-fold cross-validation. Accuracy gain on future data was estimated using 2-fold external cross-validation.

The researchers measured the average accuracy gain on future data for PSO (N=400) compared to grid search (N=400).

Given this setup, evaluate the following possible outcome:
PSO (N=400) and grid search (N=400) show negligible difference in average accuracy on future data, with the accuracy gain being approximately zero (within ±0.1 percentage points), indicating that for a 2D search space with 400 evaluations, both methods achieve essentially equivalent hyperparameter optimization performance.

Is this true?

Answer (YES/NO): YES